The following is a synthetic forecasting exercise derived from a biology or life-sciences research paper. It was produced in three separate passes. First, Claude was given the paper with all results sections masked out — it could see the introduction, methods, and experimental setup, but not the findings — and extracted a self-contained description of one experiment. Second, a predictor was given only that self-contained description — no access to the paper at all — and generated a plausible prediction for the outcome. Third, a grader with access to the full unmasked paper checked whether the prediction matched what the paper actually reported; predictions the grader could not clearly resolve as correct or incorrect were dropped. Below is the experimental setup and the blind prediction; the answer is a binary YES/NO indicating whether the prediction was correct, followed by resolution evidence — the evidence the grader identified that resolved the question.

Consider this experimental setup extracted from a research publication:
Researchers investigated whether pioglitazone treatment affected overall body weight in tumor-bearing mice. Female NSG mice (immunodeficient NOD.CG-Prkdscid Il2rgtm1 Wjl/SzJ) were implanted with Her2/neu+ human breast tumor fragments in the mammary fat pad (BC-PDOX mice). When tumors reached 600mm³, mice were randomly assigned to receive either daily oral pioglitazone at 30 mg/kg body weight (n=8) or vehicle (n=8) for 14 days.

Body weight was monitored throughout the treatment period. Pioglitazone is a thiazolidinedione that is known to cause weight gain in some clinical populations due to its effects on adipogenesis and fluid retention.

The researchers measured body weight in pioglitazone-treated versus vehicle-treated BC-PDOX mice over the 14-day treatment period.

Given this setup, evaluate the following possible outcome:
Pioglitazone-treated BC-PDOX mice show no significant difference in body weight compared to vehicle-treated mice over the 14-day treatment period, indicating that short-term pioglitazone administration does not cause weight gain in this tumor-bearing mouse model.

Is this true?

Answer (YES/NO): YES